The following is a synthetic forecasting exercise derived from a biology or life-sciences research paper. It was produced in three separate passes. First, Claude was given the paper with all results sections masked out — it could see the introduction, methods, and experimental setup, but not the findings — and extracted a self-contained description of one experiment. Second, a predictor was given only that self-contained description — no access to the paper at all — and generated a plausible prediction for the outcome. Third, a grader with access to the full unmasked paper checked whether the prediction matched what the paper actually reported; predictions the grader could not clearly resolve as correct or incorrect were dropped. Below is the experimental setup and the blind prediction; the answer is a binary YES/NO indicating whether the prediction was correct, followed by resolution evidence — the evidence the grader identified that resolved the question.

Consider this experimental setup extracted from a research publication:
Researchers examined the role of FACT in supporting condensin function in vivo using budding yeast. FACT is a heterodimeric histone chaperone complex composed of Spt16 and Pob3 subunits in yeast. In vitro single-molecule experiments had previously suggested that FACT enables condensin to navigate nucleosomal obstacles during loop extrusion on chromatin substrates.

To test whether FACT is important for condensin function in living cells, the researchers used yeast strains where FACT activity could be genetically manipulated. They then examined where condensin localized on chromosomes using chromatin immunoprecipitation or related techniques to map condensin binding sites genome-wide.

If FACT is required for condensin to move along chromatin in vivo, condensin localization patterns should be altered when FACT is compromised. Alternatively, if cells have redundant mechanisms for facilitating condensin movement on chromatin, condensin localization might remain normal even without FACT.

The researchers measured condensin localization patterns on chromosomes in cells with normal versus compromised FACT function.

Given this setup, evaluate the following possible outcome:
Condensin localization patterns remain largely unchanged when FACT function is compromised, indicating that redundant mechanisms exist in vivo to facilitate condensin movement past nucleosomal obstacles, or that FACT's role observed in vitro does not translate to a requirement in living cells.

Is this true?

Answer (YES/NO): NO